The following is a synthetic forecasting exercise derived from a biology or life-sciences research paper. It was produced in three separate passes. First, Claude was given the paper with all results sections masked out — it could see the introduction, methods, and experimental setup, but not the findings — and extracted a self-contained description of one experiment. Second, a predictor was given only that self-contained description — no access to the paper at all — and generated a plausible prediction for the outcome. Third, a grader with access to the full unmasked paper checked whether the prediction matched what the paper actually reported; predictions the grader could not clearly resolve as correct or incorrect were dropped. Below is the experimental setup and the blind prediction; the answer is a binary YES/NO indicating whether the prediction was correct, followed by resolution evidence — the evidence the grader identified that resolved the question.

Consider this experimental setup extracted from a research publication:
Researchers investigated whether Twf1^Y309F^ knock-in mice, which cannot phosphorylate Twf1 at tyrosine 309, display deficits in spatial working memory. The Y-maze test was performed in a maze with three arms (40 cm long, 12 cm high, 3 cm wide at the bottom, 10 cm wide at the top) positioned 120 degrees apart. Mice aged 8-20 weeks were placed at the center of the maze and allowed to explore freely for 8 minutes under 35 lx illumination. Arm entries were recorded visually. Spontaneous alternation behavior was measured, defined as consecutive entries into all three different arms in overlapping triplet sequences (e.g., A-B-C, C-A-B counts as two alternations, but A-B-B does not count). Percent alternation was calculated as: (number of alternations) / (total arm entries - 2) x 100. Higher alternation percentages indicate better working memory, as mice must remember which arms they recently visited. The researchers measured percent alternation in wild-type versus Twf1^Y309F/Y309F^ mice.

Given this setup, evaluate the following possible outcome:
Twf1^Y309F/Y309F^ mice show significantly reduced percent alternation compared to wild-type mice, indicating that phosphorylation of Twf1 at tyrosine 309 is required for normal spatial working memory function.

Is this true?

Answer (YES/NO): NO